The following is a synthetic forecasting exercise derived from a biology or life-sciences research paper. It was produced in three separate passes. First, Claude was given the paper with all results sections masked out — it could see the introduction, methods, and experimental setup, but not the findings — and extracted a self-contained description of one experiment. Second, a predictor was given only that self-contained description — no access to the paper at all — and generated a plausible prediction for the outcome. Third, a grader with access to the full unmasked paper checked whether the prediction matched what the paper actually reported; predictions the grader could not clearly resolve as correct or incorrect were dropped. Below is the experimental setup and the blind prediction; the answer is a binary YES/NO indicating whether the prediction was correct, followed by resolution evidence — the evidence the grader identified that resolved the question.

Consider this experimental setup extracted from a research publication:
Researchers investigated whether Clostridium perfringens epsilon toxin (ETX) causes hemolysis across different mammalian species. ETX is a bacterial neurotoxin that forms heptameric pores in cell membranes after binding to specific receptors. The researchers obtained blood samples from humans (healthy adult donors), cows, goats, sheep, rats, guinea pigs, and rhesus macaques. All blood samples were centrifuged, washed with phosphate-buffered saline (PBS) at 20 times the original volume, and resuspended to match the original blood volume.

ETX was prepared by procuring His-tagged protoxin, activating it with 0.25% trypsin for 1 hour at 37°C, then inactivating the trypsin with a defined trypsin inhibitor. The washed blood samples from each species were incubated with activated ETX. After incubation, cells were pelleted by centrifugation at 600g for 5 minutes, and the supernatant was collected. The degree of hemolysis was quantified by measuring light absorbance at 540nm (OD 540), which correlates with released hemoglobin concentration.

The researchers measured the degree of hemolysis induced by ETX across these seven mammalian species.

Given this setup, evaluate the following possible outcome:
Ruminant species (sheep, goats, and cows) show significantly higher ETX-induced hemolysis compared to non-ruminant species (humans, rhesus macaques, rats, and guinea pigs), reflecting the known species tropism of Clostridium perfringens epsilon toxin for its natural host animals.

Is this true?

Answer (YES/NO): NO